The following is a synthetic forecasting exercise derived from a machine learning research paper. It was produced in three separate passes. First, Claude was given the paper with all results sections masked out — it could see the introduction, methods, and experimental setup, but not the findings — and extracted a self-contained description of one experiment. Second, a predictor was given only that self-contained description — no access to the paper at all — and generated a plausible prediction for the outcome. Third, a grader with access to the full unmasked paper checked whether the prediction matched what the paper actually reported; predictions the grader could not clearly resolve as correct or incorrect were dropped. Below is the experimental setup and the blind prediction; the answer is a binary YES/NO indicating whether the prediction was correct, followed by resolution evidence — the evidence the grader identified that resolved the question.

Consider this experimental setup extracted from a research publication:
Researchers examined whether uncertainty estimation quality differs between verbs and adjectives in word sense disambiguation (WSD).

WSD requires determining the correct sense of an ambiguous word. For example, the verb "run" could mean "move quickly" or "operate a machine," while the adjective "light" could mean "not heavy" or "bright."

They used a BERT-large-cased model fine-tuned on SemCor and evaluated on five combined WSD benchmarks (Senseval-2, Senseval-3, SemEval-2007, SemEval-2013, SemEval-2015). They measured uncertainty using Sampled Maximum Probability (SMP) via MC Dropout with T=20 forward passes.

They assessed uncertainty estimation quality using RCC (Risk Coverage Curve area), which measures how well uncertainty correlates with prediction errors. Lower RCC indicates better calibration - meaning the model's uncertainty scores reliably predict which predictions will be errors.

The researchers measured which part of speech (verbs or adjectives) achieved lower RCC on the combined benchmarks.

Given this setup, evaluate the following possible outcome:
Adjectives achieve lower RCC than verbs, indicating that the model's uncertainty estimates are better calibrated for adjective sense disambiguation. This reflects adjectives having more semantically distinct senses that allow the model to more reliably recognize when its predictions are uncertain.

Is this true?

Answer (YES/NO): YES